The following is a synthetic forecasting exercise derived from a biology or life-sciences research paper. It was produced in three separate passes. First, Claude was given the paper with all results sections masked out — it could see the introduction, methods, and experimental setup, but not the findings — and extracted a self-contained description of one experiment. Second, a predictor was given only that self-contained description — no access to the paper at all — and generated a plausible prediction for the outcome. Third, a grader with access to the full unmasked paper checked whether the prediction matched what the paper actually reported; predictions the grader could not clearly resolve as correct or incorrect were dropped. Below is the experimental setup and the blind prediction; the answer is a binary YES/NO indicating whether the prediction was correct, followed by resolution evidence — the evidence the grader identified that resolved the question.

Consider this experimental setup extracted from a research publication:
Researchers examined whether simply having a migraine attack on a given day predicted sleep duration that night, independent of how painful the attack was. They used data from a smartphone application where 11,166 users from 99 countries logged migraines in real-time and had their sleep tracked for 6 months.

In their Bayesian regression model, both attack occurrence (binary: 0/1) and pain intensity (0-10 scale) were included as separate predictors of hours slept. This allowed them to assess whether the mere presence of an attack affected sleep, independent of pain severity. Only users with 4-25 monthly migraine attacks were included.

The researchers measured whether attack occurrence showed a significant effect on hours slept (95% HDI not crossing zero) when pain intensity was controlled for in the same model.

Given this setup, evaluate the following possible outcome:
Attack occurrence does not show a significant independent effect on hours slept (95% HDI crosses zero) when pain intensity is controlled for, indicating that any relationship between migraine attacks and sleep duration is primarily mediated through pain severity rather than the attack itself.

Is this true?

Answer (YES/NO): YES